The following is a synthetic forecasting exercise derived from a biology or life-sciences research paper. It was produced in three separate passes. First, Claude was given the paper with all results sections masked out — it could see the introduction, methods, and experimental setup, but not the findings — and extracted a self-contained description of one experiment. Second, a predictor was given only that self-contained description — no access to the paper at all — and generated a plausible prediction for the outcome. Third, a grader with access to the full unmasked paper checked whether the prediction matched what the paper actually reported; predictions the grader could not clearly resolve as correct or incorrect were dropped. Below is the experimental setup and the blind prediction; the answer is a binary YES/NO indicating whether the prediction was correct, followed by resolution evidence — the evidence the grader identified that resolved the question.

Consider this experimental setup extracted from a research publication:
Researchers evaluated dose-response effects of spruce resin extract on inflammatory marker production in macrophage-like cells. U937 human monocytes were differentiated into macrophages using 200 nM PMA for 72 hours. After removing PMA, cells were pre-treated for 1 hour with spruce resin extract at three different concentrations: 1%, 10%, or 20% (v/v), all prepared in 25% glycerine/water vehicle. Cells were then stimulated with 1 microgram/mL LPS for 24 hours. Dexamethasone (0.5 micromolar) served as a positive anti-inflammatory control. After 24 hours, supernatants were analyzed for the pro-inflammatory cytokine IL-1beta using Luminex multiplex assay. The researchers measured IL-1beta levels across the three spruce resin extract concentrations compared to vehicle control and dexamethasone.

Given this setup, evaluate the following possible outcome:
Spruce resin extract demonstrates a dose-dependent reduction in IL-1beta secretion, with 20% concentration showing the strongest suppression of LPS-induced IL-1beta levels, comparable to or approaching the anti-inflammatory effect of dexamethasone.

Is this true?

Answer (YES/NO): NO